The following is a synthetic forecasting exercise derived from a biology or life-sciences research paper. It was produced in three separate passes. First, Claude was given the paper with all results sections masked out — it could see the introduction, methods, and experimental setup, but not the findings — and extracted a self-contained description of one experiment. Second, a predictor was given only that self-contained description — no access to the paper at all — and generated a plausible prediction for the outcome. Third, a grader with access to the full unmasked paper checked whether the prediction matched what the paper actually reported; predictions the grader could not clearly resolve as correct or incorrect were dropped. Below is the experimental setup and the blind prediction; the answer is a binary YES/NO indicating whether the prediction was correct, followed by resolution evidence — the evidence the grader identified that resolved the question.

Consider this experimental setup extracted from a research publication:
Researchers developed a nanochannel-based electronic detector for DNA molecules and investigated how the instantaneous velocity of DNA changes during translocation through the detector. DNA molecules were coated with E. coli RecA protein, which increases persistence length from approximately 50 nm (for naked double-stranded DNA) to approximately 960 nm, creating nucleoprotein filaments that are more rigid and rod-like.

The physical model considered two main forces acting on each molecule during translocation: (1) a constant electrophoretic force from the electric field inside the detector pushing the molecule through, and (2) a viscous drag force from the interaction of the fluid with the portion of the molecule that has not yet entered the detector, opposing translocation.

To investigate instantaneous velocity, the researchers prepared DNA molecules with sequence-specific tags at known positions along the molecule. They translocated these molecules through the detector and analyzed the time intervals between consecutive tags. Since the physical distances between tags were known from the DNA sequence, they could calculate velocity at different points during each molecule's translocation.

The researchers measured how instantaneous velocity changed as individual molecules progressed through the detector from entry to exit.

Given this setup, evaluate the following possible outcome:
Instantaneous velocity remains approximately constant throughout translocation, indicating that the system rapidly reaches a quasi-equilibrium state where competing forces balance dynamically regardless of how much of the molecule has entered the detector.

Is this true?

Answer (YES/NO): NO